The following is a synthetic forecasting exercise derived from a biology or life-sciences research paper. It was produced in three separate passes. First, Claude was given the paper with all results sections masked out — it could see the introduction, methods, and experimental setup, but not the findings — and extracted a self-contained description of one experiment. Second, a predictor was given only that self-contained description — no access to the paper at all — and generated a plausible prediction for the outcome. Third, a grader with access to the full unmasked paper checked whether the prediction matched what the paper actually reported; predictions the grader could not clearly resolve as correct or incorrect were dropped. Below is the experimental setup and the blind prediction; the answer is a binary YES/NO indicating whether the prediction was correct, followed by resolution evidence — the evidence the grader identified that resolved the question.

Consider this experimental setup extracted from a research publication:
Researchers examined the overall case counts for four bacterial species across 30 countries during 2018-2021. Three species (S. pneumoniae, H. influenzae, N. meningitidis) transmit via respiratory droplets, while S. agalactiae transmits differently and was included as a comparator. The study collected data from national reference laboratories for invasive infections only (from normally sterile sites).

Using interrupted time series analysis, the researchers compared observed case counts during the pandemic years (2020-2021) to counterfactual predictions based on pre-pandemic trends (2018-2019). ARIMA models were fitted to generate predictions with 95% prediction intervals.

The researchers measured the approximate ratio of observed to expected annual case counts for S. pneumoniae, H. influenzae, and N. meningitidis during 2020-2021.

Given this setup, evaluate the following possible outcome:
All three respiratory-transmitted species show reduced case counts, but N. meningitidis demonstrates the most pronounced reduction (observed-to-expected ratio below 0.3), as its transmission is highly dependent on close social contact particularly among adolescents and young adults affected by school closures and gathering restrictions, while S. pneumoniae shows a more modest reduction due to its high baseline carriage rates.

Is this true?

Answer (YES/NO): YES